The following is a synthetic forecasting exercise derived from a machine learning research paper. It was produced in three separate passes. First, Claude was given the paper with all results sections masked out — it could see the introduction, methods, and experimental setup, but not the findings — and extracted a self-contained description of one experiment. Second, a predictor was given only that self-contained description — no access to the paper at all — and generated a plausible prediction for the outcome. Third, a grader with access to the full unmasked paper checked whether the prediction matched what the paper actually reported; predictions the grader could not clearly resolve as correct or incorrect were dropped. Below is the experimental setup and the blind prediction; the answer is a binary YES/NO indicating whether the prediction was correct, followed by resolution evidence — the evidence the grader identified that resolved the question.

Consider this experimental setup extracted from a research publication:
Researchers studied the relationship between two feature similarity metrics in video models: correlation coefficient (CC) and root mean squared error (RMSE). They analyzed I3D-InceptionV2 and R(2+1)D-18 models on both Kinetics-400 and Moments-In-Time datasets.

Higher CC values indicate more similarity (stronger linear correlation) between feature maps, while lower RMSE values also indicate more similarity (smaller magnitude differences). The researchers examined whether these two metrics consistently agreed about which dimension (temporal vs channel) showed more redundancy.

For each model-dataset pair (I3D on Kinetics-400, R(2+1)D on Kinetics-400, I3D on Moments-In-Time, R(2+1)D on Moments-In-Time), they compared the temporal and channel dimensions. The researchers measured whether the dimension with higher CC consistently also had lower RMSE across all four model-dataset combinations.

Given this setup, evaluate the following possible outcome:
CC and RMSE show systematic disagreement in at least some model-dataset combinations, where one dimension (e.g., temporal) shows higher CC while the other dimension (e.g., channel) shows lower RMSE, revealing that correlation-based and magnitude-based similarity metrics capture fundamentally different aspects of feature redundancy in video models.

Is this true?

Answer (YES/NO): NO